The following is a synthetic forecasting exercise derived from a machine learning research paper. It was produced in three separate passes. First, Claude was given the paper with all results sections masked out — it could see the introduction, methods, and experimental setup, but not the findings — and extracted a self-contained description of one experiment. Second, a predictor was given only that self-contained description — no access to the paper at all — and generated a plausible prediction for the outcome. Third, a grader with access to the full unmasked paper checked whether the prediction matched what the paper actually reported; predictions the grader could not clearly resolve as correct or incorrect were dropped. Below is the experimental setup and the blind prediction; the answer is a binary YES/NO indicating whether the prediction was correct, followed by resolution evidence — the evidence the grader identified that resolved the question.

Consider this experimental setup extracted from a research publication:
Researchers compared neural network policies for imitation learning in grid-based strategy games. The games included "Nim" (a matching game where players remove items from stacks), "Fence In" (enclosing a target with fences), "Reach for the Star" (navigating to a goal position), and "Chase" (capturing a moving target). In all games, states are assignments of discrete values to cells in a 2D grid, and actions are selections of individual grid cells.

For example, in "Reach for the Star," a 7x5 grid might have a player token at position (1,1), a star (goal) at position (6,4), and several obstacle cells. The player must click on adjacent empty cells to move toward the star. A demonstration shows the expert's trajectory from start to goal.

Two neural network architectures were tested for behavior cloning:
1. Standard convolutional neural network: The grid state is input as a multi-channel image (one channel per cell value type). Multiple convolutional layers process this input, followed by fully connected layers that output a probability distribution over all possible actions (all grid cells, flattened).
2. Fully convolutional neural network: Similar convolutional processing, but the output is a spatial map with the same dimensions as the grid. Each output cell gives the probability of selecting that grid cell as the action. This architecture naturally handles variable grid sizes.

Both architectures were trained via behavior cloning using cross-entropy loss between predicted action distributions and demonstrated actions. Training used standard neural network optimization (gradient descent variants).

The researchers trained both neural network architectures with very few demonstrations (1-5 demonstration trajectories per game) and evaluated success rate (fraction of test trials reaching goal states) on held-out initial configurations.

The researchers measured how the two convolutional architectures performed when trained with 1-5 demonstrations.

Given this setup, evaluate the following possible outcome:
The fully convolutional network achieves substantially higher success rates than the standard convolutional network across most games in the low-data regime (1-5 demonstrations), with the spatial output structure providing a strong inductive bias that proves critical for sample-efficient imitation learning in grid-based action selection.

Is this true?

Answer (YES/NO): NO